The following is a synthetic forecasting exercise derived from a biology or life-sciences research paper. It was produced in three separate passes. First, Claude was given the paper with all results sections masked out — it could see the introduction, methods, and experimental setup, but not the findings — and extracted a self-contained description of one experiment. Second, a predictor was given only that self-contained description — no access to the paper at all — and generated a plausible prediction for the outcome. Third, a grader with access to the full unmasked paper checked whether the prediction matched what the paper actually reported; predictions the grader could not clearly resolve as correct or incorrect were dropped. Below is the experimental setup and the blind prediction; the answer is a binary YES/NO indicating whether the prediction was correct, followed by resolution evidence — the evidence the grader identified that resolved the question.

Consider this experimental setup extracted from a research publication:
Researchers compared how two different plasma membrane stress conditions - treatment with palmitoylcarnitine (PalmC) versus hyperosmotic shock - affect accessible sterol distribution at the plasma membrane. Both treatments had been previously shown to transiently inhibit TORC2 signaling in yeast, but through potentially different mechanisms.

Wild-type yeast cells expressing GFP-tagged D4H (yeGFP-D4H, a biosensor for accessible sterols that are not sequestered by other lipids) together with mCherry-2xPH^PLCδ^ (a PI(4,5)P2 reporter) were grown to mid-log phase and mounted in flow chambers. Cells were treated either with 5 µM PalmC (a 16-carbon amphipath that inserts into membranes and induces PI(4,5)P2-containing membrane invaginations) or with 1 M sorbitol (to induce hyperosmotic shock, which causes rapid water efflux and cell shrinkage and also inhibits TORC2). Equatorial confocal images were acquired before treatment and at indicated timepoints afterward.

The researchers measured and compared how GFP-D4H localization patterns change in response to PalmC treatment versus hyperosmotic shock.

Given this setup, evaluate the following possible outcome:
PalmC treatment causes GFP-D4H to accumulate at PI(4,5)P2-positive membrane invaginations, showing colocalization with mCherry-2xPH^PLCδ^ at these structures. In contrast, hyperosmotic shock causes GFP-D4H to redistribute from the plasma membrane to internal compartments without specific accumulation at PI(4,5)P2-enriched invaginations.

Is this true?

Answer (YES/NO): NO